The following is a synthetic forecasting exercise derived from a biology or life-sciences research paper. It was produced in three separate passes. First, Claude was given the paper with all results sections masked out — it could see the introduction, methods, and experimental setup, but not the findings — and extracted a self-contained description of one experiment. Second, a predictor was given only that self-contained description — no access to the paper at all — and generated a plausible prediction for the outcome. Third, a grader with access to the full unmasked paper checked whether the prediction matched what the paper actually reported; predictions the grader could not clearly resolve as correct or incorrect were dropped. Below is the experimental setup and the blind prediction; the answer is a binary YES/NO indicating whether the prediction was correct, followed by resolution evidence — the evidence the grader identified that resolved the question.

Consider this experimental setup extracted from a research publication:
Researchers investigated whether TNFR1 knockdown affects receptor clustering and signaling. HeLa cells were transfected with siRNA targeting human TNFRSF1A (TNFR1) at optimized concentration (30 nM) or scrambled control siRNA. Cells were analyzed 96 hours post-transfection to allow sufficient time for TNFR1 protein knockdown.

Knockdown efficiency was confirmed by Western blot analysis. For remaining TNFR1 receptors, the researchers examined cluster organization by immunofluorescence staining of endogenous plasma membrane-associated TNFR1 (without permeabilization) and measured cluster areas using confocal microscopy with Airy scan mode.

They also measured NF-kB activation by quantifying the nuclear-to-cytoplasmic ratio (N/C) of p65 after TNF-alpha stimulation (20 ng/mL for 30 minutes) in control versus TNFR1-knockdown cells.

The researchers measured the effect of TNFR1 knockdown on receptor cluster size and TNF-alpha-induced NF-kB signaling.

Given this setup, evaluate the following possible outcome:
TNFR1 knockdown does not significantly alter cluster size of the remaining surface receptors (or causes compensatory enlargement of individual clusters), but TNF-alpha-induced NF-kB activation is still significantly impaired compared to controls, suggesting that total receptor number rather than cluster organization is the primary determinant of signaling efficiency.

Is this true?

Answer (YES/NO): NO